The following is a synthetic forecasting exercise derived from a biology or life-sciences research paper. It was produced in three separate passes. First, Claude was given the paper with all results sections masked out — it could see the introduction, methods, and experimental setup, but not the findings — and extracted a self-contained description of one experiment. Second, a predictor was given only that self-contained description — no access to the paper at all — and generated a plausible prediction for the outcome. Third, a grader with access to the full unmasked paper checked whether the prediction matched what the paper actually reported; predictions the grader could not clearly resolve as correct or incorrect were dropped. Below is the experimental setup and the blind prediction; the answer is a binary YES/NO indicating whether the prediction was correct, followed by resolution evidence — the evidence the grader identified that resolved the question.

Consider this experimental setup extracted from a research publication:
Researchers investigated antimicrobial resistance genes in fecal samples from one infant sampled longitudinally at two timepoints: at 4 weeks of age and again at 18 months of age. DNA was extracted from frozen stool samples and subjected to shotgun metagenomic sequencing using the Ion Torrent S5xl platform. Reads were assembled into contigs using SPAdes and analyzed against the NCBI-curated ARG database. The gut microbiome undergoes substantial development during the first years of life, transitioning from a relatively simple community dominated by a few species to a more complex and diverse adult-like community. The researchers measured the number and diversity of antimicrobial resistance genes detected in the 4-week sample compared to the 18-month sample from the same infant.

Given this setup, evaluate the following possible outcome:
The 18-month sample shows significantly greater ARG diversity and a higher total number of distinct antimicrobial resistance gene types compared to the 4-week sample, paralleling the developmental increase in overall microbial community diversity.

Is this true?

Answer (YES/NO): YES